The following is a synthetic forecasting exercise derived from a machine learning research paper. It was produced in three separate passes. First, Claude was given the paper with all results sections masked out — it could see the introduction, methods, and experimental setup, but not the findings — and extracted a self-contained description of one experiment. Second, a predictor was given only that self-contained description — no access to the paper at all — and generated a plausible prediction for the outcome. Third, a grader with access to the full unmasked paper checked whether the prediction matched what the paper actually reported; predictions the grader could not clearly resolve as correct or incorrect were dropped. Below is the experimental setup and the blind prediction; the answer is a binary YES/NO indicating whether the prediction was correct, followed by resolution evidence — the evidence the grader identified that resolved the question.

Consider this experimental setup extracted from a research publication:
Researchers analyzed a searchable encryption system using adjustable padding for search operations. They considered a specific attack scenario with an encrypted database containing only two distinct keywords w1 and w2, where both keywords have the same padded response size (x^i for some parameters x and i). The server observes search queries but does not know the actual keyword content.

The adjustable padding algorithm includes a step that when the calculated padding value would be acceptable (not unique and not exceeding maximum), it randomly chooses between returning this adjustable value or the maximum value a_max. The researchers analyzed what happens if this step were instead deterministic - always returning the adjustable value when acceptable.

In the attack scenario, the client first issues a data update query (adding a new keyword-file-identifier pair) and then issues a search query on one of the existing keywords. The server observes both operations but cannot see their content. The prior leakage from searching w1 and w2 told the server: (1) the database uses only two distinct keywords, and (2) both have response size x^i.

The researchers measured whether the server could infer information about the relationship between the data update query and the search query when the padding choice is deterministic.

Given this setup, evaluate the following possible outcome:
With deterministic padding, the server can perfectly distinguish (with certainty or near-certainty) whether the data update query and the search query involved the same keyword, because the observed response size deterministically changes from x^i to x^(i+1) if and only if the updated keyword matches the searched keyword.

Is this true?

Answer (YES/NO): NO